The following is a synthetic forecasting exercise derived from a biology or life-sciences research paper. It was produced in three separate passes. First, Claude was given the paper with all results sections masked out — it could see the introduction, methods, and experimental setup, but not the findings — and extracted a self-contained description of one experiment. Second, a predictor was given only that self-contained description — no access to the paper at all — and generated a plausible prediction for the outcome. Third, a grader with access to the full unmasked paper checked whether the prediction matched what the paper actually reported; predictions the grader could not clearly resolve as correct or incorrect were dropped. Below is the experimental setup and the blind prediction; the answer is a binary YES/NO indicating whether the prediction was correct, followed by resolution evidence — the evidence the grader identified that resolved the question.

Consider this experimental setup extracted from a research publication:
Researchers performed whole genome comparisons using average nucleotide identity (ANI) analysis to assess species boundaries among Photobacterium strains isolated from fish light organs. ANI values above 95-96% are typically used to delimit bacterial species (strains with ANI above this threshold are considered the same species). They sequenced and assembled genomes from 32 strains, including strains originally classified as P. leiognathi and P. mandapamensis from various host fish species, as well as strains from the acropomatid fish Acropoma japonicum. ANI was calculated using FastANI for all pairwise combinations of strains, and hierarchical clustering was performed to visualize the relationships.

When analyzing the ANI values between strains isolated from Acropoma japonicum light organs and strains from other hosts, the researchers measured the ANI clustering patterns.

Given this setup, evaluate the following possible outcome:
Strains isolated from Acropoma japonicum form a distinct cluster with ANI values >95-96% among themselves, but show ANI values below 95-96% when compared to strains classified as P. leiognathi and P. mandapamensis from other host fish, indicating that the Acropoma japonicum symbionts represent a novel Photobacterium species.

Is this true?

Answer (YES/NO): NO